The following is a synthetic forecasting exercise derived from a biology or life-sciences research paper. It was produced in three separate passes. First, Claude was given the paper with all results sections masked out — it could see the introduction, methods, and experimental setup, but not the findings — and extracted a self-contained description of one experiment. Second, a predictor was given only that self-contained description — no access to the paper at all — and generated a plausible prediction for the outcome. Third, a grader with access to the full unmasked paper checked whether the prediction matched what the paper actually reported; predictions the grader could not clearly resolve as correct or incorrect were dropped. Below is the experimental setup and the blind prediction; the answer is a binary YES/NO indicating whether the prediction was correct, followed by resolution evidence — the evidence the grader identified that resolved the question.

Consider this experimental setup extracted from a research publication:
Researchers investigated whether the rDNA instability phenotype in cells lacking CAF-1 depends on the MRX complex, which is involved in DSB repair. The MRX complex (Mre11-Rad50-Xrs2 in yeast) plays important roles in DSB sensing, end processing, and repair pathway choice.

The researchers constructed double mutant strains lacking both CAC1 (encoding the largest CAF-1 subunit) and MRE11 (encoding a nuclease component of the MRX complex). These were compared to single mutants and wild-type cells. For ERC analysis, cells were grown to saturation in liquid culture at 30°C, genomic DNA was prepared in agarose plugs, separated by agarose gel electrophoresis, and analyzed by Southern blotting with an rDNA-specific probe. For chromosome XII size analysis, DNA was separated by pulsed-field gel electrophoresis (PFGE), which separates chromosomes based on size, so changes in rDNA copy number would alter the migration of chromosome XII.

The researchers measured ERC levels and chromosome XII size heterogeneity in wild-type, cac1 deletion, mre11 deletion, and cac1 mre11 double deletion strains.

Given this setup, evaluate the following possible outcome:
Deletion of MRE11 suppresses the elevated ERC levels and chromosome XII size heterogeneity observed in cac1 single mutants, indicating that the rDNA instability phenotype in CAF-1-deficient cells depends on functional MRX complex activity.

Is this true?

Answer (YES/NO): NO